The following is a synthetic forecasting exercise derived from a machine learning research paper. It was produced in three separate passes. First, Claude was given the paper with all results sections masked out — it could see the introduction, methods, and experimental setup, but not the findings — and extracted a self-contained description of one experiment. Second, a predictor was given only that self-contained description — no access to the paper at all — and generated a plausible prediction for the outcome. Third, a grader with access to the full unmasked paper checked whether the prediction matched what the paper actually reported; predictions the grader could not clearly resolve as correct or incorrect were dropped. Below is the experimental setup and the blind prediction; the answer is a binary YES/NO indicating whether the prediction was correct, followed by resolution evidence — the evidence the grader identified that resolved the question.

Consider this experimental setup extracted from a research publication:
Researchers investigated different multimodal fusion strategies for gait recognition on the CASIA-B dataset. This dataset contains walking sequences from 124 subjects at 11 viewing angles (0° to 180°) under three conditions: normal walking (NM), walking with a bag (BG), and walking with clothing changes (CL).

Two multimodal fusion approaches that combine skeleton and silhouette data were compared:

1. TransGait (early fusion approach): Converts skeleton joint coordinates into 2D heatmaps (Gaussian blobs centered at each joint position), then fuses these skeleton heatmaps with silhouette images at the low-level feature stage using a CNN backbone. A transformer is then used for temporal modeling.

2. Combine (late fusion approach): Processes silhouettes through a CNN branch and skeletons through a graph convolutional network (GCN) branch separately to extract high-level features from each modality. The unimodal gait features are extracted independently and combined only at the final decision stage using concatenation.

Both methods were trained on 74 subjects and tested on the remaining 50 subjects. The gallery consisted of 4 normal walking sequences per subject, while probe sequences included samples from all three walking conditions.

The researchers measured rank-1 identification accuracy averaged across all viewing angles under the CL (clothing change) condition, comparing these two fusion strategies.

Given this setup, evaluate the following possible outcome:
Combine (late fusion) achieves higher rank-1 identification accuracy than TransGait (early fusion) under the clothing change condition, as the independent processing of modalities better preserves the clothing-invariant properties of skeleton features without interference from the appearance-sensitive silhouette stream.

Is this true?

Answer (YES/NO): YES